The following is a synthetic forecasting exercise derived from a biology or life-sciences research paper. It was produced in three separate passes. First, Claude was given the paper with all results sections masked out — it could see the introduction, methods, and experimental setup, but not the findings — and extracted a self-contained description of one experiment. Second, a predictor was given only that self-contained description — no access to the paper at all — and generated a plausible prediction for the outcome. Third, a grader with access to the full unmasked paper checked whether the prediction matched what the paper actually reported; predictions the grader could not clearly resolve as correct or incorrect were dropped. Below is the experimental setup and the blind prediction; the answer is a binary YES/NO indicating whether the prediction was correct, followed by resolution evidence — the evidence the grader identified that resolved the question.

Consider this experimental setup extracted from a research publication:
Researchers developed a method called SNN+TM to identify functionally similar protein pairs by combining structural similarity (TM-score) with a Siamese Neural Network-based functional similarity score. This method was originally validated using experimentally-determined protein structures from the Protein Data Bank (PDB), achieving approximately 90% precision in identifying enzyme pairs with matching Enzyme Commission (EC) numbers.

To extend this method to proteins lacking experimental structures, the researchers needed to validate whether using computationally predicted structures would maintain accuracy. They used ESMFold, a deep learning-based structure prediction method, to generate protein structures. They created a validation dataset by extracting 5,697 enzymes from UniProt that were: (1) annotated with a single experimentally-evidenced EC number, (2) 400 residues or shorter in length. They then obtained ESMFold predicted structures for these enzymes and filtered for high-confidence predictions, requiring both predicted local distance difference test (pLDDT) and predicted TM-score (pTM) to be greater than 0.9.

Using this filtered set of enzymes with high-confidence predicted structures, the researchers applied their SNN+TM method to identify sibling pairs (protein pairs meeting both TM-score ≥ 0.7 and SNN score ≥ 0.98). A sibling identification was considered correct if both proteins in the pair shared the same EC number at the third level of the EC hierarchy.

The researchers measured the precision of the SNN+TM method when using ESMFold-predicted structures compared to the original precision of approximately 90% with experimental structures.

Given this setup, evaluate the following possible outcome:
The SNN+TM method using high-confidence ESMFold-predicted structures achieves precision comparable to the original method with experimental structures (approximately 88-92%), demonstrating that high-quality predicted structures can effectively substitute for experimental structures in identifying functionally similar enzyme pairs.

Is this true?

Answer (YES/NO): YES